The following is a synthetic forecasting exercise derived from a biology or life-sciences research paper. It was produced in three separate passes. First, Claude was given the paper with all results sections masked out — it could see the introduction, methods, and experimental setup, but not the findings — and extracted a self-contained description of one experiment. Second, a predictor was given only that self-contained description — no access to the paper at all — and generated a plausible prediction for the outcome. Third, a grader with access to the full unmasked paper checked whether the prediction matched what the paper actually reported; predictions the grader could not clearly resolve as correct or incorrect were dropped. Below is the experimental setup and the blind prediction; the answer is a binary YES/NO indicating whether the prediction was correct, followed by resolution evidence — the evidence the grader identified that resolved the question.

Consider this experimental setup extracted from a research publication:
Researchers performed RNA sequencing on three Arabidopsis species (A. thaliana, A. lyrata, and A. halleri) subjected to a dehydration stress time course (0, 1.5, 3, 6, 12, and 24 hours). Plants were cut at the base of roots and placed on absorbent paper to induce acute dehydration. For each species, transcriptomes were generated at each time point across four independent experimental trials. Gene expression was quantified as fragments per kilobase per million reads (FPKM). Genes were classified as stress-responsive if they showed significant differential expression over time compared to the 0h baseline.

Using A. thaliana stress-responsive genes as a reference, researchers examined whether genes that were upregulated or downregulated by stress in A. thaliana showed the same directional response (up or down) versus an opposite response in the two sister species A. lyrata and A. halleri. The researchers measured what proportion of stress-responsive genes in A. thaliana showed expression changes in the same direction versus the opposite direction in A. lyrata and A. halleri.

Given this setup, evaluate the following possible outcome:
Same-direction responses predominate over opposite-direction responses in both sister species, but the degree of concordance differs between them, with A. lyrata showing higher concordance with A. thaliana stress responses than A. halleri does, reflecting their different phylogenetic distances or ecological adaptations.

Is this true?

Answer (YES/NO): NO